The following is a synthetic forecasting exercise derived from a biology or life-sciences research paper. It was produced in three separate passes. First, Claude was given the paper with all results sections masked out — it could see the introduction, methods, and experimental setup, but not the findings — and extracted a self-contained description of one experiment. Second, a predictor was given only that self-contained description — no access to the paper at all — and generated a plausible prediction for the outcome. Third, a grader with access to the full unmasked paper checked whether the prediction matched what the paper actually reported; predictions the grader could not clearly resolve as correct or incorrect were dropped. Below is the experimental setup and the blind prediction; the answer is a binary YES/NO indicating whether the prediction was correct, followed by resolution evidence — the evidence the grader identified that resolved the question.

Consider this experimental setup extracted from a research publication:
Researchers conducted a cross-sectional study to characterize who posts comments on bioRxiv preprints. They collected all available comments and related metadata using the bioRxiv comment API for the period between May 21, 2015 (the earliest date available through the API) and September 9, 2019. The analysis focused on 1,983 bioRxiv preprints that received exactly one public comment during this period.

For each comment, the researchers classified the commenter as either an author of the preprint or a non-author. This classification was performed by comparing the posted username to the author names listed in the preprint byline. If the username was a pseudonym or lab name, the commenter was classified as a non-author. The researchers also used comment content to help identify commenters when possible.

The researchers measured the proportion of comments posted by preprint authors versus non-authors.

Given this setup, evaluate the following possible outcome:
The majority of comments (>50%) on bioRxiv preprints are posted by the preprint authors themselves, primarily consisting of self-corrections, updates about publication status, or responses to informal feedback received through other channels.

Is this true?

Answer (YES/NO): NO